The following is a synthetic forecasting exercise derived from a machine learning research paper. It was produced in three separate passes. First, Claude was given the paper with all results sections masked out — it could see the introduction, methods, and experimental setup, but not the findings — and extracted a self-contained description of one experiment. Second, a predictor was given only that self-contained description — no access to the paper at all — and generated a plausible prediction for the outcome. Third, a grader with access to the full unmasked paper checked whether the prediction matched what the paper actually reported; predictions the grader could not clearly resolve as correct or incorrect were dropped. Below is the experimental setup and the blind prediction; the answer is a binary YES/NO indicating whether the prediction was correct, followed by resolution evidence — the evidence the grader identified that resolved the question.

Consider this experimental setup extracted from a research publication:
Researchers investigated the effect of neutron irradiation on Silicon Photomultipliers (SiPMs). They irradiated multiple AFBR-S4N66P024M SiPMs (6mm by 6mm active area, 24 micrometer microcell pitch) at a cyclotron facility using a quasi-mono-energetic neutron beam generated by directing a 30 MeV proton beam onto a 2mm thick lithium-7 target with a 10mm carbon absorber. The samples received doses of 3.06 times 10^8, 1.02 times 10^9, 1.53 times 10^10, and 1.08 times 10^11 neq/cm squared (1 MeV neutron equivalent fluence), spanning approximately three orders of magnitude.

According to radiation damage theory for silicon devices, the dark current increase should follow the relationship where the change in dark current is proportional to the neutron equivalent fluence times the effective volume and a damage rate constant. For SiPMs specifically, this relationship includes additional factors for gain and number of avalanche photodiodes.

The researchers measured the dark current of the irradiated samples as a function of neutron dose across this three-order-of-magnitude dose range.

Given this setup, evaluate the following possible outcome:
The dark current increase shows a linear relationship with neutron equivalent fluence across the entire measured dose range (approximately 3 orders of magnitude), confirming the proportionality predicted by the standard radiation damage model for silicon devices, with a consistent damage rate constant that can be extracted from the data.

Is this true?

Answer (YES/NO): YES